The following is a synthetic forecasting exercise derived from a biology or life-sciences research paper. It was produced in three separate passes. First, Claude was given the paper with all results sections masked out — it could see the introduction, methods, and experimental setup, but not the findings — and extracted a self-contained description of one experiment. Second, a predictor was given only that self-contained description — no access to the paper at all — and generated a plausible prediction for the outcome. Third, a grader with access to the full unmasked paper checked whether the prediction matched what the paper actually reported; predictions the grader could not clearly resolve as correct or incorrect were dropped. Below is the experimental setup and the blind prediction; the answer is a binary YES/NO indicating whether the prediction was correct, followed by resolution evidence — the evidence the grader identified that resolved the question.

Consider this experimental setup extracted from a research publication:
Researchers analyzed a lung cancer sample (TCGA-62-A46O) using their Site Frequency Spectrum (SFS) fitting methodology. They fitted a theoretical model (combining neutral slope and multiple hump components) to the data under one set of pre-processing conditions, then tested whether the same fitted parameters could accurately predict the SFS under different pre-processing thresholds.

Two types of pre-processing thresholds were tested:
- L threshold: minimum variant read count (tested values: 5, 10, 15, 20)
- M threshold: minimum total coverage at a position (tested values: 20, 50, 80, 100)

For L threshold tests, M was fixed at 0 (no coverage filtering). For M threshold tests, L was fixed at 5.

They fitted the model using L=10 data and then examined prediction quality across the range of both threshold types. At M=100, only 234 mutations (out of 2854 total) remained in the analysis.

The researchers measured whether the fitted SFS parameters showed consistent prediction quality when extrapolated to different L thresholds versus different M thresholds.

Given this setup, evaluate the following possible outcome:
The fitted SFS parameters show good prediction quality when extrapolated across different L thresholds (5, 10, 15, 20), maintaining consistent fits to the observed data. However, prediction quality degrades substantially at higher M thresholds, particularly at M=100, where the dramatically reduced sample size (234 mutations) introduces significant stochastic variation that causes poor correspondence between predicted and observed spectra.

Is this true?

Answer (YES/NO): YES